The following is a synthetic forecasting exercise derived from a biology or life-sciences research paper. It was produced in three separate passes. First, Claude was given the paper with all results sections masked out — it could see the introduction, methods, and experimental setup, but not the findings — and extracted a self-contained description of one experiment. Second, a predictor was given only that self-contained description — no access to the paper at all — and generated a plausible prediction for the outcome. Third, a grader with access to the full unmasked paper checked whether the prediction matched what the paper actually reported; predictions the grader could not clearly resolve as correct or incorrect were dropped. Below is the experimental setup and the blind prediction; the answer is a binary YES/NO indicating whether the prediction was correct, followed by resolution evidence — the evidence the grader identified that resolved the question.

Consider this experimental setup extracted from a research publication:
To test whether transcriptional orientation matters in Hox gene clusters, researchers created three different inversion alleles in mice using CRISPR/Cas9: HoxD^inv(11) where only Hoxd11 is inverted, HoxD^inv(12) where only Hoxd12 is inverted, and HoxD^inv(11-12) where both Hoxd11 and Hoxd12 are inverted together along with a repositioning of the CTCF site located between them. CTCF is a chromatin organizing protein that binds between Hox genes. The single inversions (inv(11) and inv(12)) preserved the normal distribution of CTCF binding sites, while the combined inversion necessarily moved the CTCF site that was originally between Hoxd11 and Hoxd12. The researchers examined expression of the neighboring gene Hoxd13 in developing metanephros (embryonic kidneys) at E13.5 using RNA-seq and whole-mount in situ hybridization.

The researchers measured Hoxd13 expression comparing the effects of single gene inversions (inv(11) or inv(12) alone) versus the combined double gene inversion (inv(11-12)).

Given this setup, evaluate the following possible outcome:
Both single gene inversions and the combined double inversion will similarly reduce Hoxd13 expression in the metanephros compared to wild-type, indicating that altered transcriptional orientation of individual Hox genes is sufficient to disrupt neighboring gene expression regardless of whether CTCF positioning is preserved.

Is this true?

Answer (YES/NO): NO